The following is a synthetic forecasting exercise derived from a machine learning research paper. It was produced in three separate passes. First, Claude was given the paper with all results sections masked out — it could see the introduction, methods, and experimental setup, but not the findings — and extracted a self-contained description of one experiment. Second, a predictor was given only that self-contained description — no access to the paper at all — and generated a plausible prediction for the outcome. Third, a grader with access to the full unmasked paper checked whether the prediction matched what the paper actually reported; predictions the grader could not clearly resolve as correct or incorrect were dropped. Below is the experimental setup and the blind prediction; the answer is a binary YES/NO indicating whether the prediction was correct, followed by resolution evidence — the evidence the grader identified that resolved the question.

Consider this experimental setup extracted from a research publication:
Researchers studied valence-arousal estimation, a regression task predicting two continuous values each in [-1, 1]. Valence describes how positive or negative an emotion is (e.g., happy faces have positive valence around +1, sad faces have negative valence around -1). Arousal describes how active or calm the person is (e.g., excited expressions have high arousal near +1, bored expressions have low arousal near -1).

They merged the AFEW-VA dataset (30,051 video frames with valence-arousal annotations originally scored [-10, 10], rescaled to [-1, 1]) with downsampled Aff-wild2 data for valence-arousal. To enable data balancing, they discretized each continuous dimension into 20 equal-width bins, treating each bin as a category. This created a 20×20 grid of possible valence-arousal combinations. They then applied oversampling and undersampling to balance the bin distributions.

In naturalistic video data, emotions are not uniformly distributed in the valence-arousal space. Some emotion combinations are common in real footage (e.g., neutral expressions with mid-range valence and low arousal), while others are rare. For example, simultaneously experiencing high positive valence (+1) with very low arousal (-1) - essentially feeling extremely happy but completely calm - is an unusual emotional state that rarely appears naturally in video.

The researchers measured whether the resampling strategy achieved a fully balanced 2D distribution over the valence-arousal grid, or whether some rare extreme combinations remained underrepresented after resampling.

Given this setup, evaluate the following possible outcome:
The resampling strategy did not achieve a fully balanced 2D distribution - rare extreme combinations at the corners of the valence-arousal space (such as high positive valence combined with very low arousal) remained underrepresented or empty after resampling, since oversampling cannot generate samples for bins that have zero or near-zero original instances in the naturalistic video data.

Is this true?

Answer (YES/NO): YES